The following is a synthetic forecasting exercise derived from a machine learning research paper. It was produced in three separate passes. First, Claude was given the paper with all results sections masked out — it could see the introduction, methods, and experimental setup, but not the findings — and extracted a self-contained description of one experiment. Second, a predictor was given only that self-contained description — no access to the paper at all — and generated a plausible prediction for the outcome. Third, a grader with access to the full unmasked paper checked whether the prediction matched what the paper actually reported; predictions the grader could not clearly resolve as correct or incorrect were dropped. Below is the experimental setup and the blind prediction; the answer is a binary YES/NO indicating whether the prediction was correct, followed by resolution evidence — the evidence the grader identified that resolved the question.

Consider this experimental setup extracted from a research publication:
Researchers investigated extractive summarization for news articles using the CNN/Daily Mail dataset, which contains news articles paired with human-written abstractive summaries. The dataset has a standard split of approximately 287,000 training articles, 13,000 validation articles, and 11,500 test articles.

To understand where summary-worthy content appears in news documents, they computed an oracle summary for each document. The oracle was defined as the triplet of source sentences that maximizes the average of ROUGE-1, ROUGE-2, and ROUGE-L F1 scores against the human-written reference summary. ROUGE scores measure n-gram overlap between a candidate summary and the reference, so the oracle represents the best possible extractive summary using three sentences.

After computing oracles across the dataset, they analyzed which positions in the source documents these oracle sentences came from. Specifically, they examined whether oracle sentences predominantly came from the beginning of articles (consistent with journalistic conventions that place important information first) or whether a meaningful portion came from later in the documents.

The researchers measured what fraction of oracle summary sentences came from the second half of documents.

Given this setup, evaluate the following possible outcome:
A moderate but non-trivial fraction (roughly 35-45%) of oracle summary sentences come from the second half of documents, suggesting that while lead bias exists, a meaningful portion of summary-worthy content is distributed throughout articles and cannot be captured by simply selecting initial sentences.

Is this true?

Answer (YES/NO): NO